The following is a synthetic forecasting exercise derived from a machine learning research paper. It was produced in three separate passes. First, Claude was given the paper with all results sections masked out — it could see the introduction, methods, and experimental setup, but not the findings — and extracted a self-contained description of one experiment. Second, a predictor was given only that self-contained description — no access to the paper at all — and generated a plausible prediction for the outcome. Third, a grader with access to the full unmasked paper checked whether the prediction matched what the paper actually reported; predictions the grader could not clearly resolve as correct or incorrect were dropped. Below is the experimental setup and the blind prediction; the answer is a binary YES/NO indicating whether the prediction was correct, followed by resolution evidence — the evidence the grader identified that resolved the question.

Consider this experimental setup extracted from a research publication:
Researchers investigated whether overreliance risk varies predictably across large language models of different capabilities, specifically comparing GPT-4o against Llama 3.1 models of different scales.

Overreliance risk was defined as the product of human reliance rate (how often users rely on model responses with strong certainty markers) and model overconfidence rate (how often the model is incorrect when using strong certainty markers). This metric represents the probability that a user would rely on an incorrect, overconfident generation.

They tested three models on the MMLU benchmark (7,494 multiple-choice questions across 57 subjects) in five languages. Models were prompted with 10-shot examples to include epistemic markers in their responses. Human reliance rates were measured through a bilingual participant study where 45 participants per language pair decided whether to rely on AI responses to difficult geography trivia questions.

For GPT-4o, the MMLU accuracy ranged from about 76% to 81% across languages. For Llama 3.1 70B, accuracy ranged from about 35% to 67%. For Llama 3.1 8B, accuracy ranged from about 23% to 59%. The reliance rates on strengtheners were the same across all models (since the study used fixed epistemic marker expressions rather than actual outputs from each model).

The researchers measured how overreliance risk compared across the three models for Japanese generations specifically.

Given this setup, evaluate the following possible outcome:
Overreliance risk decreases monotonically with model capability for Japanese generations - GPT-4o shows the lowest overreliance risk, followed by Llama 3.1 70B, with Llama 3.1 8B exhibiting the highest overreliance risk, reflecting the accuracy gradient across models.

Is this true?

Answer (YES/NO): YES